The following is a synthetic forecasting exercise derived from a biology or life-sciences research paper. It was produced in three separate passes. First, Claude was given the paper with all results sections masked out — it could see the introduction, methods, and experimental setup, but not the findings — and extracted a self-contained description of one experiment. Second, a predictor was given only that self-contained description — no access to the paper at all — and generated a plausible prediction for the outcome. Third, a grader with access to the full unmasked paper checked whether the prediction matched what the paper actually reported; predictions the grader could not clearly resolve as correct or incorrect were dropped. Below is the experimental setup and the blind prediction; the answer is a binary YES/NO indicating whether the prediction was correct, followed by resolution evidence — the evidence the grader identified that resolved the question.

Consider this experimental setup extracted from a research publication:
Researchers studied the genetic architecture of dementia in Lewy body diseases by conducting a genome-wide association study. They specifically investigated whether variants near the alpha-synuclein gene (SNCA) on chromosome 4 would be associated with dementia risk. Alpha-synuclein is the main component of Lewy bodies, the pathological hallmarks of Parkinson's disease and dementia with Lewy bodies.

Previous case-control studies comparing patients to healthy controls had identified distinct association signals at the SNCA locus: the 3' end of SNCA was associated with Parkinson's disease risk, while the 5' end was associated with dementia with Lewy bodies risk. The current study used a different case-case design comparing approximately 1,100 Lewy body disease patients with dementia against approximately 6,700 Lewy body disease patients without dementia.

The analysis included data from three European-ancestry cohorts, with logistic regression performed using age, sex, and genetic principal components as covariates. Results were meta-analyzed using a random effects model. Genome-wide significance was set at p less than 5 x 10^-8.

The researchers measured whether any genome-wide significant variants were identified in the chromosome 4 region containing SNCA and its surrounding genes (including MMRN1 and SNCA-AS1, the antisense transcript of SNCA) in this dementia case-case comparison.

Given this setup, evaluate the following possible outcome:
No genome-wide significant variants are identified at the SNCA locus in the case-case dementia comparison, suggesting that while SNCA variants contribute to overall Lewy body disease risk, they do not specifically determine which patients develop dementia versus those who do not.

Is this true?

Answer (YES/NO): NO